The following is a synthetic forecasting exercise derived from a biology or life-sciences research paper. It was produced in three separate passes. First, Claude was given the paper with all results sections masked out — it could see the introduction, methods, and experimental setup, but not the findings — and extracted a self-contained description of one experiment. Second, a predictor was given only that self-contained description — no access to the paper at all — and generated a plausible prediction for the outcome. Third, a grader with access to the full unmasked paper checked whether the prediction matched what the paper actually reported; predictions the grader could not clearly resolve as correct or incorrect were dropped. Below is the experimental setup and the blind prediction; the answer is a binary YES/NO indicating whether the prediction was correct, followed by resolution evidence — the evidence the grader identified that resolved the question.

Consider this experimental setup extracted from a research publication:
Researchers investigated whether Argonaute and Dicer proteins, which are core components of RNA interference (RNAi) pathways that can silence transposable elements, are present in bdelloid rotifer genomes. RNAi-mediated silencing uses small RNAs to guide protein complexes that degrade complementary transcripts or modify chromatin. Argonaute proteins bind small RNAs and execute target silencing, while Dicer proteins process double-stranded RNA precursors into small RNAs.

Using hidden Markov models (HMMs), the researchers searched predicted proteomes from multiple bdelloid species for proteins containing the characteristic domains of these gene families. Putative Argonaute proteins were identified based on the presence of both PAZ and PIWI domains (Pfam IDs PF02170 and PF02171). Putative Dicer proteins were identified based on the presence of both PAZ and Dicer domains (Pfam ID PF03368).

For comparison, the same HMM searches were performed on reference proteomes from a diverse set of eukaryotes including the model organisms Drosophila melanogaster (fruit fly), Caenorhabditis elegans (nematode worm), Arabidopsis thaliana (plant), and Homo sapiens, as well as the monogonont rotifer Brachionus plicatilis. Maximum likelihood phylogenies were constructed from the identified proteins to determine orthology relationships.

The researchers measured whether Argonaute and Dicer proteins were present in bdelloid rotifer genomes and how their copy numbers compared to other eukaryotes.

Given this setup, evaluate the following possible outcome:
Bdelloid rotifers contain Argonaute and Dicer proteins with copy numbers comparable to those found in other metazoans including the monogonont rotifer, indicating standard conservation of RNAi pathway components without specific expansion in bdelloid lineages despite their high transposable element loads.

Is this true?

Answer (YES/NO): NO